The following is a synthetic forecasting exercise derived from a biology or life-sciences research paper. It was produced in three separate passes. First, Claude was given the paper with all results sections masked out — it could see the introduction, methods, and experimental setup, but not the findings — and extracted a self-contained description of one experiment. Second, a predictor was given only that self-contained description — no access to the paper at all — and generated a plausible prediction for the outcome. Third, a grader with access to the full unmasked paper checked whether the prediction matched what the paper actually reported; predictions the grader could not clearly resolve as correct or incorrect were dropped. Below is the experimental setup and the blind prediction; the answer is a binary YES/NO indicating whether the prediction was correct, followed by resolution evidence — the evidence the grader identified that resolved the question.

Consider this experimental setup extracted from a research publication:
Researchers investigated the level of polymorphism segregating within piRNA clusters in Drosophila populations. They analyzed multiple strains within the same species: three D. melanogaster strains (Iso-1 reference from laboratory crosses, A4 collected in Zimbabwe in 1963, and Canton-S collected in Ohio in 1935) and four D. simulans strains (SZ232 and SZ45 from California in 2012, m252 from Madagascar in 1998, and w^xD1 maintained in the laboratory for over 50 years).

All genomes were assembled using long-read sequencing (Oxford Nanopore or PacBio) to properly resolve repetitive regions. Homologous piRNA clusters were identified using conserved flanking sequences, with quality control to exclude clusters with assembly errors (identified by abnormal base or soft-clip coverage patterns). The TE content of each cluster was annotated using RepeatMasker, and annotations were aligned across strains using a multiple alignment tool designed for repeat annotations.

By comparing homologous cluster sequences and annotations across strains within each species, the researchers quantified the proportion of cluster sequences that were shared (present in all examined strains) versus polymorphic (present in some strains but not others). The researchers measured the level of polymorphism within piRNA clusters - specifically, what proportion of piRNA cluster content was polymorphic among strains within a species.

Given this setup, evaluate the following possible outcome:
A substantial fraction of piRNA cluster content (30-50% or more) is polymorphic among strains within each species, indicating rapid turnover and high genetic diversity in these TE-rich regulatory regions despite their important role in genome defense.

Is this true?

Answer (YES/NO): YES